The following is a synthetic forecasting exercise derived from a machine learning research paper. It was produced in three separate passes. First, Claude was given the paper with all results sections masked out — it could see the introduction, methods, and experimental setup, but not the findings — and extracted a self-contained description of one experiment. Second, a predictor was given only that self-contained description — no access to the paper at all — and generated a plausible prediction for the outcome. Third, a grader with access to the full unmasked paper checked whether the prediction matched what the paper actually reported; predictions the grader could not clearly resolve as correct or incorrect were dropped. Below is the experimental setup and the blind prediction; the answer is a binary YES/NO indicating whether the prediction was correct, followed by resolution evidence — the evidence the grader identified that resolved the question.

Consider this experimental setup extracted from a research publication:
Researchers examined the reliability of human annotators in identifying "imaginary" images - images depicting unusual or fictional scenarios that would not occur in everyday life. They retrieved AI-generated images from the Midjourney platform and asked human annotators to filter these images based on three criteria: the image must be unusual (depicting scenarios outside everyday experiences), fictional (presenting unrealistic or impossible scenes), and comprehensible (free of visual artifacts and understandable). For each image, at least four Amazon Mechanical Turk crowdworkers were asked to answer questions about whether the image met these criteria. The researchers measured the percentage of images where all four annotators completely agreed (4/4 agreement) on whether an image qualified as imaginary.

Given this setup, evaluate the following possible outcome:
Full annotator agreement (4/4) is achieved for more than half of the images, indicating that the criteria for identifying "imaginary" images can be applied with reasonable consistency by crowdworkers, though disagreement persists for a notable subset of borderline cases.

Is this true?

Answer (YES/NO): YES